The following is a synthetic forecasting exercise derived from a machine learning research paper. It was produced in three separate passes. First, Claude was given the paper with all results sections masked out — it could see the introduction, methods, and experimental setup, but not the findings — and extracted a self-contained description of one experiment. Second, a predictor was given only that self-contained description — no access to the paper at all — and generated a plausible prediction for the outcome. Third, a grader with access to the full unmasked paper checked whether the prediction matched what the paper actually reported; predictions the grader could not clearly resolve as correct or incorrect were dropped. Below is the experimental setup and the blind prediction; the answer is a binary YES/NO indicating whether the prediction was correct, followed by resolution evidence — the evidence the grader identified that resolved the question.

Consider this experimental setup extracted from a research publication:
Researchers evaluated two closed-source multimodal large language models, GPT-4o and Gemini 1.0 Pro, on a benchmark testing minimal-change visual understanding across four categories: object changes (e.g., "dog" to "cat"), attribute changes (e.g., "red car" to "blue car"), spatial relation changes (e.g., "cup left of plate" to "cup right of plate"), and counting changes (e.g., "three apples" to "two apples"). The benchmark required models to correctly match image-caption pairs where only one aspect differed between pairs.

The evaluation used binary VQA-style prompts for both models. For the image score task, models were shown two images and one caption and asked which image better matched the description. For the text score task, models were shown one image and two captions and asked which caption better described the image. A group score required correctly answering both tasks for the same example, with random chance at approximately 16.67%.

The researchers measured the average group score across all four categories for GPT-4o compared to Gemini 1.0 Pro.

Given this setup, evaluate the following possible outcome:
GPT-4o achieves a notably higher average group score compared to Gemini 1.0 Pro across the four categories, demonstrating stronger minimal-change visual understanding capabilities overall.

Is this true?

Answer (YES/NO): YES